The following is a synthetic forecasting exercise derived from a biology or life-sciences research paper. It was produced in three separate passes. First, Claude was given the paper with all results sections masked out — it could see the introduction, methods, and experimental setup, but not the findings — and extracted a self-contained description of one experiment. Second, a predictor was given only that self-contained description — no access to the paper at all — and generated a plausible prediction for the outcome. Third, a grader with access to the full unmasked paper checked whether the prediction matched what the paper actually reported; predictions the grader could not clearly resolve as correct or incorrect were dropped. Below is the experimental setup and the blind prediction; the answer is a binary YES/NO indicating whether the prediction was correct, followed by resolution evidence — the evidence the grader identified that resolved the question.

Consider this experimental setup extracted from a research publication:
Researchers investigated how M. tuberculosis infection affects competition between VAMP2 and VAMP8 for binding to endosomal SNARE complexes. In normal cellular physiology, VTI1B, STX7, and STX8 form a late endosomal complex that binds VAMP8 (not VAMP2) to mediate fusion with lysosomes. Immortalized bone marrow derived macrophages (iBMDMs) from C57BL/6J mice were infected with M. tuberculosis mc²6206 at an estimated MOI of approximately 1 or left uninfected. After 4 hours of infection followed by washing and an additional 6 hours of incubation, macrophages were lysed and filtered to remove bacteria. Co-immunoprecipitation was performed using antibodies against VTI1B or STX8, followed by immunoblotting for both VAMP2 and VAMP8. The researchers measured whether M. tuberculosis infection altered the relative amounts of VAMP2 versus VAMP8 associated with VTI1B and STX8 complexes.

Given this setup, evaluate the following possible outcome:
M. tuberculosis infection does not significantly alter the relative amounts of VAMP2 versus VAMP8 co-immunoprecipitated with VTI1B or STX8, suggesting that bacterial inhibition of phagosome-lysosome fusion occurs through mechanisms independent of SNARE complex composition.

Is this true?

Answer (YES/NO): NO